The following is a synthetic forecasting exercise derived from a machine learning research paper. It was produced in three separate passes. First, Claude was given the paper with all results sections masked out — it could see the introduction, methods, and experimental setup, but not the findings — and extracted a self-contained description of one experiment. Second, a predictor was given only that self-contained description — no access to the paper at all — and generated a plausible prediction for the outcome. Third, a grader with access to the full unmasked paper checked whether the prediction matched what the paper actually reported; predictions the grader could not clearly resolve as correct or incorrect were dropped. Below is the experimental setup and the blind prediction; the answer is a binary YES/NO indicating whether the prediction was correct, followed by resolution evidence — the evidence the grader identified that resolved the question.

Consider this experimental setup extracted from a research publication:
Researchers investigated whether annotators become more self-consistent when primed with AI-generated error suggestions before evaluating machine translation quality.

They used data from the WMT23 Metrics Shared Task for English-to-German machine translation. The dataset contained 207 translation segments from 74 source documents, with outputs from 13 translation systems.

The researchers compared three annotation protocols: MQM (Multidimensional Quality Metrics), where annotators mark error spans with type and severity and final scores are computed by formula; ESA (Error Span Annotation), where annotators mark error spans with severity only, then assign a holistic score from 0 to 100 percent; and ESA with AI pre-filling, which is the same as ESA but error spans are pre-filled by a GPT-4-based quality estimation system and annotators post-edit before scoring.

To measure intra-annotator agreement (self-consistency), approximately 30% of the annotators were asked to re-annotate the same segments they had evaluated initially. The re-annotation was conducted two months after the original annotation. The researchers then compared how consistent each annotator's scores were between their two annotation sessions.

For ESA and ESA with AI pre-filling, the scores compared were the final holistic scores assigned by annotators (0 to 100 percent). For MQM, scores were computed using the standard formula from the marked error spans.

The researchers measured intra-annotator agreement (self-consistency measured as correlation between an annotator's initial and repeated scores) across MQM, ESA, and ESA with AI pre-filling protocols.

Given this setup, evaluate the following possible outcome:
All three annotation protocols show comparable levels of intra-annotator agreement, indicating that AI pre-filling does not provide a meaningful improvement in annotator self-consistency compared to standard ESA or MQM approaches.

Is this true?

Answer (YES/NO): NO